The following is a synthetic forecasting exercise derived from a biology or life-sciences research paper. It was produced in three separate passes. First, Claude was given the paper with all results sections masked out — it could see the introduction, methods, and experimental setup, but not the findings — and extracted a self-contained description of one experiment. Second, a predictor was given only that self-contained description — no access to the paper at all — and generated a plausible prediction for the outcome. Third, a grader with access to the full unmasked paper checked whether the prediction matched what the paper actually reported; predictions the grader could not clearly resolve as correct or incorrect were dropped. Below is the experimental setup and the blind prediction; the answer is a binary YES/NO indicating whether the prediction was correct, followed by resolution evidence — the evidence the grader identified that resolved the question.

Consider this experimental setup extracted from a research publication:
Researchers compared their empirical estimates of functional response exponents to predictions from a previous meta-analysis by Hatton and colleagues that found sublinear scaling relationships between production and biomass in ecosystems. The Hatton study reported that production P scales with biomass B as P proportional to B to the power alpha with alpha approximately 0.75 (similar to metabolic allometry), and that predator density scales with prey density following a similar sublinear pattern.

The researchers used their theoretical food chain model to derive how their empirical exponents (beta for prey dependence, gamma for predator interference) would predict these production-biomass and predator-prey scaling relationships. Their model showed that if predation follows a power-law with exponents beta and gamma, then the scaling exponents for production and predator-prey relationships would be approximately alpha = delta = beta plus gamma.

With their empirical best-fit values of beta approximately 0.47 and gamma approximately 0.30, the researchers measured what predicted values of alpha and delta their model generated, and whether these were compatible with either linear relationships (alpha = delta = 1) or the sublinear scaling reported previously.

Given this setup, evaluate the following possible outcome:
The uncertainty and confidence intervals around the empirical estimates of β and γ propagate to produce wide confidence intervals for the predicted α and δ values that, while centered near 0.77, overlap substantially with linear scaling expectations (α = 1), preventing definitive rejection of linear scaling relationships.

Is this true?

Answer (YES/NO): NO